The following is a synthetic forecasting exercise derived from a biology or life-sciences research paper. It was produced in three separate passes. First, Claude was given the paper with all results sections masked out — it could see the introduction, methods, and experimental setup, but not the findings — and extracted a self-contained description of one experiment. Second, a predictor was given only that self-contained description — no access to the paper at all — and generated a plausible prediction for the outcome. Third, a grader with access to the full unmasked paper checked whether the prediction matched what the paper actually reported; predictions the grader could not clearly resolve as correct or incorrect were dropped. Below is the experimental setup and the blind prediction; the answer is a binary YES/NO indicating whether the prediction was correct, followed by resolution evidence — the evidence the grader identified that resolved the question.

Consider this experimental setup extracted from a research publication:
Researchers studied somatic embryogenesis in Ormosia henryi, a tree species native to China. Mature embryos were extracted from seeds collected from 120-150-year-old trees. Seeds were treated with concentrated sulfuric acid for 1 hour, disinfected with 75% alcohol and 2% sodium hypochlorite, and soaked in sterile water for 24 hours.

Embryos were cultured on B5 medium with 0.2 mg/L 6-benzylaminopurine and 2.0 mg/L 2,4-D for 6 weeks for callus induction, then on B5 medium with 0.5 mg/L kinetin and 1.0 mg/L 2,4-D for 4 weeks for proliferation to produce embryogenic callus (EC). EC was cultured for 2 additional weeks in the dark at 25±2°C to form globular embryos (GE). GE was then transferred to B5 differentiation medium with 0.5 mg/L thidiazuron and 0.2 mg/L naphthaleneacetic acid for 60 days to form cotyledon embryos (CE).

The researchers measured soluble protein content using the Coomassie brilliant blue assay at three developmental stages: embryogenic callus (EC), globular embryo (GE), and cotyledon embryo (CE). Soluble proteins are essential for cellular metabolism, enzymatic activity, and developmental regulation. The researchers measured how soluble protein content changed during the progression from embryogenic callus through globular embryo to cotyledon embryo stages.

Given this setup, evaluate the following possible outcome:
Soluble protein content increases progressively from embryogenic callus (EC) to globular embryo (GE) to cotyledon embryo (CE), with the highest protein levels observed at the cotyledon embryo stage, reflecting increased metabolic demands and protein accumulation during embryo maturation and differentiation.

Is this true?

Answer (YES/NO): YES